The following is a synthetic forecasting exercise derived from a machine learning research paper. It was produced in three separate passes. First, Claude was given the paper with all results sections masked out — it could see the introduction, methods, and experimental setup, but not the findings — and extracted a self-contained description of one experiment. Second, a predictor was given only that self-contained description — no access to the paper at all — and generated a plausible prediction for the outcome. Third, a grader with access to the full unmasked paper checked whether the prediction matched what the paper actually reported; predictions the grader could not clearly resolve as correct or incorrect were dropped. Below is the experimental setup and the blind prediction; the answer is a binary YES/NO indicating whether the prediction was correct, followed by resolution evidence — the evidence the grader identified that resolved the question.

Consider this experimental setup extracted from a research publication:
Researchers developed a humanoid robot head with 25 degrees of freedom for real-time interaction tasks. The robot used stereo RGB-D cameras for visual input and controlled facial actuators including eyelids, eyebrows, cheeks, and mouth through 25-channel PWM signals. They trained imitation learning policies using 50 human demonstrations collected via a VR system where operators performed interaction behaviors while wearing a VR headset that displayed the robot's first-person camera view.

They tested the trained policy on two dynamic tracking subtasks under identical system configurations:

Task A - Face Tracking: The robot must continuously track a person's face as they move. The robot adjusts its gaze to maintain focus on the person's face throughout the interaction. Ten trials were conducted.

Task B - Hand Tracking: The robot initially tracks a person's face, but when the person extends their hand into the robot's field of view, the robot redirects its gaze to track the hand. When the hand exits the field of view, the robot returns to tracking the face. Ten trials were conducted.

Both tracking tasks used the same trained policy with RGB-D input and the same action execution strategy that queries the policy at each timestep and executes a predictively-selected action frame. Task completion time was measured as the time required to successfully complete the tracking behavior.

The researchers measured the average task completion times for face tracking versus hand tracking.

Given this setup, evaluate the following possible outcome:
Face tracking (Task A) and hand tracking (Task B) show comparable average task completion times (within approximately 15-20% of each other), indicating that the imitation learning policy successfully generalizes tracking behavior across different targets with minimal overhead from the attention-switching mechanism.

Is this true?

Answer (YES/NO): NO